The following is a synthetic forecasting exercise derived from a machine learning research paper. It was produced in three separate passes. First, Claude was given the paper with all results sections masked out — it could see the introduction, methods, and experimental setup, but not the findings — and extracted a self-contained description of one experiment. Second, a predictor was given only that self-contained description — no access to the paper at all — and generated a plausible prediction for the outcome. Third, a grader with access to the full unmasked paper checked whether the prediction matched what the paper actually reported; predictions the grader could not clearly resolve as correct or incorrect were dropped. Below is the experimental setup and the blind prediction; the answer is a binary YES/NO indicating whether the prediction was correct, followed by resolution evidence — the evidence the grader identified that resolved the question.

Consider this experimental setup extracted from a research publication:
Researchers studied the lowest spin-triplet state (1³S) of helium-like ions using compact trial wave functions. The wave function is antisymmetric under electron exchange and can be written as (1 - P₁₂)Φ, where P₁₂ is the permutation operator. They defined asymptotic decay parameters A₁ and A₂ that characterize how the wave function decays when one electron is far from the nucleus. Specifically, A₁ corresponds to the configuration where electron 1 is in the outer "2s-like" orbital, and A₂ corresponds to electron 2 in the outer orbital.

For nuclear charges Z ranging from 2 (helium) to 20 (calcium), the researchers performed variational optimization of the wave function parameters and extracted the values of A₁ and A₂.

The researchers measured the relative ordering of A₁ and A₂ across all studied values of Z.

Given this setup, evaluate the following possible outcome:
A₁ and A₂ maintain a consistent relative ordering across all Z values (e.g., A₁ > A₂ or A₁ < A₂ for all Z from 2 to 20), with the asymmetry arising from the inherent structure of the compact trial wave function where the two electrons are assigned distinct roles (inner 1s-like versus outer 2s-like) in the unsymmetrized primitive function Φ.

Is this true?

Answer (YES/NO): YES